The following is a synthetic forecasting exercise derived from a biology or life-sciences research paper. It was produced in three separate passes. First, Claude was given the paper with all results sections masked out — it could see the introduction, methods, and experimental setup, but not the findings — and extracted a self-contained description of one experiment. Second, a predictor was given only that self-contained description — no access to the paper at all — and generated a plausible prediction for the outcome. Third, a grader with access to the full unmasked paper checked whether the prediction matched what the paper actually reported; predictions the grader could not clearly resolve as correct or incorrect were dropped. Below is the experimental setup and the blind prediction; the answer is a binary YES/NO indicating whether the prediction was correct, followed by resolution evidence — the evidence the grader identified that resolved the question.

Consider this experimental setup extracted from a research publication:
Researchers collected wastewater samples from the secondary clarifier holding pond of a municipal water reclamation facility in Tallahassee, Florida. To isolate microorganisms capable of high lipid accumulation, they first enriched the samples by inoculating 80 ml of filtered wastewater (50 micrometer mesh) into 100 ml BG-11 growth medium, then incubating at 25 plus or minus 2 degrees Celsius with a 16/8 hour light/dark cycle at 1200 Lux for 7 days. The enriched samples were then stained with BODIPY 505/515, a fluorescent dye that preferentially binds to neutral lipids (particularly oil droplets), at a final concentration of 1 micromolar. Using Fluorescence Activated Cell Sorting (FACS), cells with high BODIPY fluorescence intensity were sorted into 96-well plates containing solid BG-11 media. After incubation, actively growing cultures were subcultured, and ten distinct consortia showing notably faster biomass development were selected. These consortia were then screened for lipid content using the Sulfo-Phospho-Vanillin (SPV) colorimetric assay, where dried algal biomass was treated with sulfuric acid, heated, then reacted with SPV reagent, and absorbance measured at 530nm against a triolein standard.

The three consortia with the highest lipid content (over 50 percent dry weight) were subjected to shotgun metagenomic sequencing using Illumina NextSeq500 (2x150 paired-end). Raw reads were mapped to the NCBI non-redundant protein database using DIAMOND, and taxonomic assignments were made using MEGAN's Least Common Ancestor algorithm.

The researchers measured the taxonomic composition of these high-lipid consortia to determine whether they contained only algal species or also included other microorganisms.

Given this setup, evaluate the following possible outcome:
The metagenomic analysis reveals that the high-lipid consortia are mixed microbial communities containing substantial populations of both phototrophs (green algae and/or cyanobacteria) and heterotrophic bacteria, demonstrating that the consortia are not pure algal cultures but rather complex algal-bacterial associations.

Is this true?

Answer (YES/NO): YES